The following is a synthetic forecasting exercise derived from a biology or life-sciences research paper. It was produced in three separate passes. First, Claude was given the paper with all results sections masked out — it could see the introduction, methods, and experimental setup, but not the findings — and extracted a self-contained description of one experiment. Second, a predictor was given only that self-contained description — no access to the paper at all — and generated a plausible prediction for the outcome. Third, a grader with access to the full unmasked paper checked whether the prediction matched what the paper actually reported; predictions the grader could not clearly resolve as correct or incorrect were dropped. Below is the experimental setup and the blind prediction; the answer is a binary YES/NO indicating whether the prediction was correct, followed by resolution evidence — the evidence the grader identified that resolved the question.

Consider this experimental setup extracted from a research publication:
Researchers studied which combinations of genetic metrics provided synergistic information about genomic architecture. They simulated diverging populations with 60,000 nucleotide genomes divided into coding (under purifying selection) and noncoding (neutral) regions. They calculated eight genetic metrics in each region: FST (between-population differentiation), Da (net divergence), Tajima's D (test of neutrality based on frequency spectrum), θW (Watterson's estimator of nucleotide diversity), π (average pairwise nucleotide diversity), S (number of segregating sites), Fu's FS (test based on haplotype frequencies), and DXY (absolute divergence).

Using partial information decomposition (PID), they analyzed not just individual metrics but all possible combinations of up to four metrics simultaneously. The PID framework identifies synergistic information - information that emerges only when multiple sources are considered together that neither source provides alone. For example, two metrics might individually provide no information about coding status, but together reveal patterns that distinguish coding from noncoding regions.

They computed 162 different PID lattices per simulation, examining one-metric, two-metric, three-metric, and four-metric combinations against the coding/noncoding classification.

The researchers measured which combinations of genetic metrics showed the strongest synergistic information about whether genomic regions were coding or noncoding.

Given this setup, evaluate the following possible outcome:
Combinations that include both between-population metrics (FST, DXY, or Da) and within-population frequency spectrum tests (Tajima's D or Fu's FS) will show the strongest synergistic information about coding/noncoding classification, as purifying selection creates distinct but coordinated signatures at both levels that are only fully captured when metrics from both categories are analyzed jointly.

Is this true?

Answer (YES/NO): NO